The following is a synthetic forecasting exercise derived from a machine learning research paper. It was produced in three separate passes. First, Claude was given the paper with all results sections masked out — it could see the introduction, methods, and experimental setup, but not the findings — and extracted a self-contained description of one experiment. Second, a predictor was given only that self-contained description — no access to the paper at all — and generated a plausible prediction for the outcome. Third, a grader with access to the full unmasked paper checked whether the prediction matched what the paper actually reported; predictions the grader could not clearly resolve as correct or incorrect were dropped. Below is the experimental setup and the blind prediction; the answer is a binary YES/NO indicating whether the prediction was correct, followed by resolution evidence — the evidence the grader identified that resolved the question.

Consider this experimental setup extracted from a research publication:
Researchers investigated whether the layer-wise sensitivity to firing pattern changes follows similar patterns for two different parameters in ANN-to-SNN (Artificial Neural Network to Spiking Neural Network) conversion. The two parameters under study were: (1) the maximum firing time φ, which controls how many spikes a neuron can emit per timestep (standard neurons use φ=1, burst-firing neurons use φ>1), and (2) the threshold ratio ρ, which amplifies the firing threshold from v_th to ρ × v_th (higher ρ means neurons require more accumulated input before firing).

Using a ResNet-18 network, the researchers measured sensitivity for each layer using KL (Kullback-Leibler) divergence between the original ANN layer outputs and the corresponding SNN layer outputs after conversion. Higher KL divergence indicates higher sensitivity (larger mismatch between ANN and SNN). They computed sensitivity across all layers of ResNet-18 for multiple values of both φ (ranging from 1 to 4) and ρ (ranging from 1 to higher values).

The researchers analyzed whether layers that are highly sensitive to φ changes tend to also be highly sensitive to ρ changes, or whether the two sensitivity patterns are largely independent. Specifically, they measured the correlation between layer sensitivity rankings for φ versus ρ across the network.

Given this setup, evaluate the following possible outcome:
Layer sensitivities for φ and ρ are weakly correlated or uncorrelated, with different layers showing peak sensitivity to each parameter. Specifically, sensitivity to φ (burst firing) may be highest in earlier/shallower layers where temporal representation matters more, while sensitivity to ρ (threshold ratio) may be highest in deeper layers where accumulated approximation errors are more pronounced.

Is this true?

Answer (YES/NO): NO